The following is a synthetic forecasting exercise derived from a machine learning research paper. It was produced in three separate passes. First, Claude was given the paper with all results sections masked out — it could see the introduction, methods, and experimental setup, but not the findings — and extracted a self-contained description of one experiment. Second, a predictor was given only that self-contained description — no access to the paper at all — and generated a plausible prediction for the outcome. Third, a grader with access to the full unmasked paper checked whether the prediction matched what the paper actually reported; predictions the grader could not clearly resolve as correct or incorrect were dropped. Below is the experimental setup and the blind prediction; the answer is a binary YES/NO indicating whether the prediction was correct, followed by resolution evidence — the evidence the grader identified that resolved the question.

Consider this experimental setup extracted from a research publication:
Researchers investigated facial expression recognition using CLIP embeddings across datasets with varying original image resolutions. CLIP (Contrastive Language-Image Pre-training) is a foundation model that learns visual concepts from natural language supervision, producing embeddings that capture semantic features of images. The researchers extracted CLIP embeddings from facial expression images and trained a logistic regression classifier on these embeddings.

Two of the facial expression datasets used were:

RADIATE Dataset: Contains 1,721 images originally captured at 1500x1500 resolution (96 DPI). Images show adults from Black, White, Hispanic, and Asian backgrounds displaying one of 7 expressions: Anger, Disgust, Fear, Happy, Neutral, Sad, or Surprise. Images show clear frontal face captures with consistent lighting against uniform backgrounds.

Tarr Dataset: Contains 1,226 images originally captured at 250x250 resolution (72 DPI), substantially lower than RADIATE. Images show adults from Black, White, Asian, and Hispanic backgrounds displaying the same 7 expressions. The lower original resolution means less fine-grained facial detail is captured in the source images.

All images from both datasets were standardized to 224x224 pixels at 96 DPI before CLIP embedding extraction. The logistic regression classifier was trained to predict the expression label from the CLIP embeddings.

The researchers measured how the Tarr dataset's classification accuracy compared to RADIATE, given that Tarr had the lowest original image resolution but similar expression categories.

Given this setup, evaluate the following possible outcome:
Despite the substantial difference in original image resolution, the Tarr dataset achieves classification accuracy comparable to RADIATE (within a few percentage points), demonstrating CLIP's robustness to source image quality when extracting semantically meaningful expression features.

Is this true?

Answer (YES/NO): NO